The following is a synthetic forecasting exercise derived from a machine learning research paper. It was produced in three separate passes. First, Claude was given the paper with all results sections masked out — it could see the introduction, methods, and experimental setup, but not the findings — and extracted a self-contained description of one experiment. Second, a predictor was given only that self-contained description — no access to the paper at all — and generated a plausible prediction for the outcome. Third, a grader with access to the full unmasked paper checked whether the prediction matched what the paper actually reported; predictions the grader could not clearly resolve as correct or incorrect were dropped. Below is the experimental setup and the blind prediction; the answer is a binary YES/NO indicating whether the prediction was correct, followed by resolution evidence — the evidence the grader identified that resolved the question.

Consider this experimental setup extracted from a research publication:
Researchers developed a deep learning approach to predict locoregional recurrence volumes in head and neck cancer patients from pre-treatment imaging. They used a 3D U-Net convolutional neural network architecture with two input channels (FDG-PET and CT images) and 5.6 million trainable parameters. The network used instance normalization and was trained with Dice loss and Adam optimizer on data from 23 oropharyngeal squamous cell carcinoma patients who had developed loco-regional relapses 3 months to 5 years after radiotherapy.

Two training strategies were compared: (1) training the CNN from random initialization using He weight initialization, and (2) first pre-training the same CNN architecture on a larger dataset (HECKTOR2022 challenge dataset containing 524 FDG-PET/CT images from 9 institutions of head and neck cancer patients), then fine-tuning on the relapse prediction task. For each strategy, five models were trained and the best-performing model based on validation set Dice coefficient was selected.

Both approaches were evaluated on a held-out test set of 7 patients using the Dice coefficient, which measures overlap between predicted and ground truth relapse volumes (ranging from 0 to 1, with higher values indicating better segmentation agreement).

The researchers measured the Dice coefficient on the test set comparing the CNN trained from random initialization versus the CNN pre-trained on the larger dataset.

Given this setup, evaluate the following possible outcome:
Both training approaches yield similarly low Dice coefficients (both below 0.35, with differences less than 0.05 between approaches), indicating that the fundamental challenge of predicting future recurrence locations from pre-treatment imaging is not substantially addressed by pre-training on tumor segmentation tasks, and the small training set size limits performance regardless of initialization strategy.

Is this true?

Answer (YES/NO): NO